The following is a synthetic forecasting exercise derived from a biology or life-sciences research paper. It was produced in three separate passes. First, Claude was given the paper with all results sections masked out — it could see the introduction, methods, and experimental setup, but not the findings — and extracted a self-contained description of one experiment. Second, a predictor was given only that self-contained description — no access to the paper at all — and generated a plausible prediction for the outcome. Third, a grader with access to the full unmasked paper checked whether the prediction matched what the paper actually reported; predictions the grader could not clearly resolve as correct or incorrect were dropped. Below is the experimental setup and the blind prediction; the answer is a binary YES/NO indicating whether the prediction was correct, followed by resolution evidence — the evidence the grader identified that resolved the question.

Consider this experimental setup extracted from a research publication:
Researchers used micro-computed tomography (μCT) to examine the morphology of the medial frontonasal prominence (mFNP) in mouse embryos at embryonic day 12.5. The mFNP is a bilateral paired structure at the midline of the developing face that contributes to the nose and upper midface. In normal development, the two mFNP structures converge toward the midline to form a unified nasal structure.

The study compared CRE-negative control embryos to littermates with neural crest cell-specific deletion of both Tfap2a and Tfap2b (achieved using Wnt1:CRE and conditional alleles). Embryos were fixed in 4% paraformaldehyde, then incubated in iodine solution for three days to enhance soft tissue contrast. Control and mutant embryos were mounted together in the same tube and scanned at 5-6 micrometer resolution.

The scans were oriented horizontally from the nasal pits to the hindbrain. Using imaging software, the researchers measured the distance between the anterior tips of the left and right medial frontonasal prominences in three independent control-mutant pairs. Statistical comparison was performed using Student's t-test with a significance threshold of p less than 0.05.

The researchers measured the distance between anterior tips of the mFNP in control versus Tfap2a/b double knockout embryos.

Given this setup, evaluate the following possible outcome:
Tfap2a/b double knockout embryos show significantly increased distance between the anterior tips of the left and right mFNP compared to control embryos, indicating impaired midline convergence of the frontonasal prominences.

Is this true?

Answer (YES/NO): YES